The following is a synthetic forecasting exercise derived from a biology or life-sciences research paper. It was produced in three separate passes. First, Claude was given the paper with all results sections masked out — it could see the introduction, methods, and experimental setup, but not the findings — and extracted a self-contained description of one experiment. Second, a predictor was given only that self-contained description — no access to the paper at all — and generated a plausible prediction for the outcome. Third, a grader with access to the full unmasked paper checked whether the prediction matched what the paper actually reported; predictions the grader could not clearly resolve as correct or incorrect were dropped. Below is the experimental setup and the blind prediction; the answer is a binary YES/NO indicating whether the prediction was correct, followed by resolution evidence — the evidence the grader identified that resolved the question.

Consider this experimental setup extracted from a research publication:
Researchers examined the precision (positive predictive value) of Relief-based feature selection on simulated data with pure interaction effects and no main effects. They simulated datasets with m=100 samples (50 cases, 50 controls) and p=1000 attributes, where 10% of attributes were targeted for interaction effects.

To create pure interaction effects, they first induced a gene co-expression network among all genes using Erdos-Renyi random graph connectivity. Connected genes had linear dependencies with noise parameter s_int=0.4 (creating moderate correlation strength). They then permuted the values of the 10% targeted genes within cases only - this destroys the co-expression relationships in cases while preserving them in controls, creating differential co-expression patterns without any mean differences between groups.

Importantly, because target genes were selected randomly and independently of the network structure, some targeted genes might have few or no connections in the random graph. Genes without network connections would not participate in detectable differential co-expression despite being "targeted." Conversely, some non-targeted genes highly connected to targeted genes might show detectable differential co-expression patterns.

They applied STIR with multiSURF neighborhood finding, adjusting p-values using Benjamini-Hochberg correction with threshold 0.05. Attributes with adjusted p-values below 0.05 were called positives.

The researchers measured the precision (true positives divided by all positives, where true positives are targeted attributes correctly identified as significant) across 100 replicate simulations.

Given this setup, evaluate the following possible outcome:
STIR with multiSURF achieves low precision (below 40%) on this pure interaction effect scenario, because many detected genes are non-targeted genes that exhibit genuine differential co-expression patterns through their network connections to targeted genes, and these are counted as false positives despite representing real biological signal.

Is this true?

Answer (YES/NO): NO